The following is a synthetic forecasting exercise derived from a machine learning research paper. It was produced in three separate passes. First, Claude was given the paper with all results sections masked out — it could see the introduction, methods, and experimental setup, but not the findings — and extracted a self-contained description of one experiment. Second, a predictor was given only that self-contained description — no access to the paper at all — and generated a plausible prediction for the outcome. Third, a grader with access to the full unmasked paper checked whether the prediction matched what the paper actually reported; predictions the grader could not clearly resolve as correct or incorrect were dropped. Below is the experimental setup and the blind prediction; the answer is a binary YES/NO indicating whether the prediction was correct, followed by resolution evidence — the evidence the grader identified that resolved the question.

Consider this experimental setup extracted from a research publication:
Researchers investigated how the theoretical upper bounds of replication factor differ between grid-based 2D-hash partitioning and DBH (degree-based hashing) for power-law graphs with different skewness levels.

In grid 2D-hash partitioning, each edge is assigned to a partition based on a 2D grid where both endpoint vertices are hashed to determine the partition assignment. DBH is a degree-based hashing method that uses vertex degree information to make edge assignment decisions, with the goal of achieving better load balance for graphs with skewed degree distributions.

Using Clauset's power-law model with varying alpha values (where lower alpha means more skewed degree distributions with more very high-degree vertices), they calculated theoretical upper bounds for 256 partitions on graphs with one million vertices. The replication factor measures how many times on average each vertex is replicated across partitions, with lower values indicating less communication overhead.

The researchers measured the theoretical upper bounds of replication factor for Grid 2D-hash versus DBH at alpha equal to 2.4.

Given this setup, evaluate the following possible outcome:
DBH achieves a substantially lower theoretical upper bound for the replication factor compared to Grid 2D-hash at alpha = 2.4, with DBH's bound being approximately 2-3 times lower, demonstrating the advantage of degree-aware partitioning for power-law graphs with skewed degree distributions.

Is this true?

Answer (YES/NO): NO